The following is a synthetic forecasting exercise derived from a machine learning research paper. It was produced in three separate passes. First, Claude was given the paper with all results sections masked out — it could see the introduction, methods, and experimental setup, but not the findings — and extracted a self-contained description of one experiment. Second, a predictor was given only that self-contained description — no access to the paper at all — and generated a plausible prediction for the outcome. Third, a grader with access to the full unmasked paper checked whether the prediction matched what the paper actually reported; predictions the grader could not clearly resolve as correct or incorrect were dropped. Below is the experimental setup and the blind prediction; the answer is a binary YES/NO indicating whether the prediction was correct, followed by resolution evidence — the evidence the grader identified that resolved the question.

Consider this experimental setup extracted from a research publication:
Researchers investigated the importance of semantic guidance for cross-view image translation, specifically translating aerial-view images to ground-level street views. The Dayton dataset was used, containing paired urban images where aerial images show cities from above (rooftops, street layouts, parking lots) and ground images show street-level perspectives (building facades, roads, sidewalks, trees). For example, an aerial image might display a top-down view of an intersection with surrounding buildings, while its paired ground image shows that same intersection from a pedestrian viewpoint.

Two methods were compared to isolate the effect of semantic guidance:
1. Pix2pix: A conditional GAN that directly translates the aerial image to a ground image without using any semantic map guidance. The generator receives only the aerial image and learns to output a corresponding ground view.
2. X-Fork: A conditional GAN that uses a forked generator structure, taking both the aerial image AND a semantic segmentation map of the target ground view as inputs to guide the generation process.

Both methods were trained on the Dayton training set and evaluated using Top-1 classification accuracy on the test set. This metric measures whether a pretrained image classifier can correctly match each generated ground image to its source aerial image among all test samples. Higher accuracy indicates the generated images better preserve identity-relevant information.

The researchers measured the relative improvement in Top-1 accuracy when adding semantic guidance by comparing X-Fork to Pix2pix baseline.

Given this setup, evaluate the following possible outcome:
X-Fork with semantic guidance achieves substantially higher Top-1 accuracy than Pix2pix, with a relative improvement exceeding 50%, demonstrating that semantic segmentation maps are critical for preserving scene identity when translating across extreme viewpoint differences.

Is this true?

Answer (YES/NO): YES